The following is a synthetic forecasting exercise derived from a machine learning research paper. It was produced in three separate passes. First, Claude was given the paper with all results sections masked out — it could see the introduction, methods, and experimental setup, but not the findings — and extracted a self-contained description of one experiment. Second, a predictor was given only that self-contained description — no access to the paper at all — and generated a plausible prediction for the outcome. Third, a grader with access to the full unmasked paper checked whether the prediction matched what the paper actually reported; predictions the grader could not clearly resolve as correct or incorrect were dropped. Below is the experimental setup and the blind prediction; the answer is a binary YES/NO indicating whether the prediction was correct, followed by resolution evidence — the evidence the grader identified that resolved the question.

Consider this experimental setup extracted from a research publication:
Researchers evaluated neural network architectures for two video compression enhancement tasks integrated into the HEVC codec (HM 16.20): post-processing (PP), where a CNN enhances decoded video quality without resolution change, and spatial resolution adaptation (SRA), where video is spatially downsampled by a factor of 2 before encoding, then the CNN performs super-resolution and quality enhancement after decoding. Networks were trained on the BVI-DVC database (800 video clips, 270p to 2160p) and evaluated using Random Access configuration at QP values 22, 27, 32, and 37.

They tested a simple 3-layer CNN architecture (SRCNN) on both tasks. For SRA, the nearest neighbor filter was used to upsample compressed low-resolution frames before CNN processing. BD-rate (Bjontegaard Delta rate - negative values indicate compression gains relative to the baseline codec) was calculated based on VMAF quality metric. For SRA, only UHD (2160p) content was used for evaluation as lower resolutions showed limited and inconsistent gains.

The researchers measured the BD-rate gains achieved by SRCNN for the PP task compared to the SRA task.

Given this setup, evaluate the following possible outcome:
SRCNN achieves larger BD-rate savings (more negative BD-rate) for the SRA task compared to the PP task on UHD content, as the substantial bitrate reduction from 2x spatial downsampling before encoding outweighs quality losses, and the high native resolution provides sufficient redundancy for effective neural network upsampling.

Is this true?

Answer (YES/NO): YES